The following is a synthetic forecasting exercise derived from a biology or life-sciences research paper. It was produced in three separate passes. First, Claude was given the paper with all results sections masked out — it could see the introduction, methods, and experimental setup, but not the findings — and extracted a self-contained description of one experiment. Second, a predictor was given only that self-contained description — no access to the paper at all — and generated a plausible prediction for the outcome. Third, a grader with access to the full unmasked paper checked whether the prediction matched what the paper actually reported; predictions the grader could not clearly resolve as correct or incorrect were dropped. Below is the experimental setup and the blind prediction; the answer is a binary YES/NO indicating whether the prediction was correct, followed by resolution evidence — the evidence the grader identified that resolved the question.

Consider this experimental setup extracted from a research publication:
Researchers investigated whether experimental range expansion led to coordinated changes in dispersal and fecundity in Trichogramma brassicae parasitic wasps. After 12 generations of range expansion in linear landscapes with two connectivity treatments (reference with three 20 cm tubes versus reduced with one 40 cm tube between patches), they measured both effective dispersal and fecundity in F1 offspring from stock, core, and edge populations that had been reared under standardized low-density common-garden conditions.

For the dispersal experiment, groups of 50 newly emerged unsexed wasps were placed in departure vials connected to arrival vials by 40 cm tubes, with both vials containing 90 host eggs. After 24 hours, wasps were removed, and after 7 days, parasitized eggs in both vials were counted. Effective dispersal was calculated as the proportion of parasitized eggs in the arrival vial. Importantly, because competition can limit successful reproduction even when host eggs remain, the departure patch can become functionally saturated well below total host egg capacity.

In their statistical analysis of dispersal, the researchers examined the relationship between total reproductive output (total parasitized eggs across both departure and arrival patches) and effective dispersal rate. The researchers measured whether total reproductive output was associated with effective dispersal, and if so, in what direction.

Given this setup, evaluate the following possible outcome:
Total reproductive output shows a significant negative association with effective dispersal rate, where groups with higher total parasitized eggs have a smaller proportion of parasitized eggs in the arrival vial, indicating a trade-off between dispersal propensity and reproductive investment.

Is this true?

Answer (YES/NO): NO